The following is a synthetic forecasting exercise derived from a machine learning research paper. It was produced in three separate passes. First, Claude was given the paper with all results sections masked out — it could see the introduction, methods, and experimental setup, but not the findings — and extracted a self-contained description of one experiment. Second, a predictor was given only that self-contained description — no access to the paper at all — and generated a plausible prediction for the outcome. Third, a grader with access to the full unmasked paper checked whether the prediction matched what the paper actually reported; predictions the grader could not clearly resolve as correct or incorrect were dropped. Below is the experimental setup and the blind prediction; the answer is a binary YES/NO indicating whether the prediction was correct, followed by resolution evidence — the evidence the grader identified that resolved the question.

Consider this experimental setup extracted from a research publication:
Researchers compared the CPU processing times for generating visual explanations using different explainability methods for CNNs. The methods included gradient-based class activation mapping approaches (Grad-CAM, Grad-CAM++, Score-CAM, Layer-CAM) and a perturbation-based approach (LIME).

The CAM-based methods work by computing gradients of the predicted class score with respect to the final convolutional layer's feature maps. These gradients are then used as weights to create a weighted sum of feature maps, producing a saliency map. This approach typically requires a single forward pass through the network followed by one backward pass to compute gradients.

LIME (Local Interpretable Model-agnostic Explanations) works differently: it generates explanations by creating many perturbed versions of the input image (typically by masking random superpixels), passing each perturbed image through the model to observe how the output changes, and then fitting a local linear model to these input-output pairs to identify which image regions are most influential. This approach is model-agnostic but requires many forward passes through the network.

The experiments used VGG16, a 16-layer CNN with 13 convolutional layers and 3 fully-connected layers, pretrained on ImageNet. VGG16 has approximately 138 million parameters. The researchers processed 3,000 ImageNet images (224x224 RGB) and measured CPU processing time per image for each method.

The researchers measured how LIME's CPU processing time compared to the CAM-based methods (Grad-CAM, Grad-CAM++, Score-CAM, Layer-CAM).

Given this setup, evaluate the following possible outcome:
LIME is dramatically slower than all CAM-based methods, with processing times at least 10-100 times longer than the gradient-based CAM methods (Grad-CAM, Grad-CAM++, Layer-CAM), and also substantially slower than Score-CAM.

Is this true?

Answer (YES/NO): YES